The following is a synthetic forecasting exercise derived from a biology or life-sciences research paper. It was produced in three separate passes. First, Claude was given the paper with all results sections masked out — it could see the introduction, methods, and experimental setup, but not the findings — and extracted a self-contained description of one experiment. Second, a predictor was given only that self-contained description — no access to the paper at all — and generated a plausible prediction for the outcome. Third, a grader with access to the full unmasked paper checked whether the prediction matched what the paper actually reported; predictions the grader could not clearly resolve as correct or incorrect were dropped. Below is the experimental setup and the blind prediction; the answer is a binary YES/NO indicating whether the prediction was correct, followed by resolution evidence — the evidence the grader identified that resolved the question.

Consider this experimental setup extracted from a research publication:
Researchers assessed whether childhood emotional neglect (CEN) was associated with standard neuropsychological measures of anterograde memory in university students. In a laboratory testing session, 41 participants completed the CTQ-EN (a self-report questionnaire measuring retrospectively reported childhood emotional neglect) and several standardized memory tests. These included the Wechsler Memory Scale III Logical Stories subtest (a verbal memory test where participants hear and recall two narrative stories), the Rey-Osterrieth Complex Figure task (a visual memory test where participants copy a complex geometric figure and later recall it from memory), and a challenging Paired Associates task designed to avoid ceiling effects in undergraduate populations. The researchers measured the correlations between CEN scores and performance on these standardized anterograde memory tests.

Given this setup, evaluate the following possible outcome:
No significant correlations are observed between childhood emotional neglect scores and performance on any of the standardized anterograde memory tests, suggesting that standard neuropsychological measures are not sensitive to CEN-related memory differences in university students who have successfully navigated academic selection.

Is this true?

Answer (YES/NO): NO